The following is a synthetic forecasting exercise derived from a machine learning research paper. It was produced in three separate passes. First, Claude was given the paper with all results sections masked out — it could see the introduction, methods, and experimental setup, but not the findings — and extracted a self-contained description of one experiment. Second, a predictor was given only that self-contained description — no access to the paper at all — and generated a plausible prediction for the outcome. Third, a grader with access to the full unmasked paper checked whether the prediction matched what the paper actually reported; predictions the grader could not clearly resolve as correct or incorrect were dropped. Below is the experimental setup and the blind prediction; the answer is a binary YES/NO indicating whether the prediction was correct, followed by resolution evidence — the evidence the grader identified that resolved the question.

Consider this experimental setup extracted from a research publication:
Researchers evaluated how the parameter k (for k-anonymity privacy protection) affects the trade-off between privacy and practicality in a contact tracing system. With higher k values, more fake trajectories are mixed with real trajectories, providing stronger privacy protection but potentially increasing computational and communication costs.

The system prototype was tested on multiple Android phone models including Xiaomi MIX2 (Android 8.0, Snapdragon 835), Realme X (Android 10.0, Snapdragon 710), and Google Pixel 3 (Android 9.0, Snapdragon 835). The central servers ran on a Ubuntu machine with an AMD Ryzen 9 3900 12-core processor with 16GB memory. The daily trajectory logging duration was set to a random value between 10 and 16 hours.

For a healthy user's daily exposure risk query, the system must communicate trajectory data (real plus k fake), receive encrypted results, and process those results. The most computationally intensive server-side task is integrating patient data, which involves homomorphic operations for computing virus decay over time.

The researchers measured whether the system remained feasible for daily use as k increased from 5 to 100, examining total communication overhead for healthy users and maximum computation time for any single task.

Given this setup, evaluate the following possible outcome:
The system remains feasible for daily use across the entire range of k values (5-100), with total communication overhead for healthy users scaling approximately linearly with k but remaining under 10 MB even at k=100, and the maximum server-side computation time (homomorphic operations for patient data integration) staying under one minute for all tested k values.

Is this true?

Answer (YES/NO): NO